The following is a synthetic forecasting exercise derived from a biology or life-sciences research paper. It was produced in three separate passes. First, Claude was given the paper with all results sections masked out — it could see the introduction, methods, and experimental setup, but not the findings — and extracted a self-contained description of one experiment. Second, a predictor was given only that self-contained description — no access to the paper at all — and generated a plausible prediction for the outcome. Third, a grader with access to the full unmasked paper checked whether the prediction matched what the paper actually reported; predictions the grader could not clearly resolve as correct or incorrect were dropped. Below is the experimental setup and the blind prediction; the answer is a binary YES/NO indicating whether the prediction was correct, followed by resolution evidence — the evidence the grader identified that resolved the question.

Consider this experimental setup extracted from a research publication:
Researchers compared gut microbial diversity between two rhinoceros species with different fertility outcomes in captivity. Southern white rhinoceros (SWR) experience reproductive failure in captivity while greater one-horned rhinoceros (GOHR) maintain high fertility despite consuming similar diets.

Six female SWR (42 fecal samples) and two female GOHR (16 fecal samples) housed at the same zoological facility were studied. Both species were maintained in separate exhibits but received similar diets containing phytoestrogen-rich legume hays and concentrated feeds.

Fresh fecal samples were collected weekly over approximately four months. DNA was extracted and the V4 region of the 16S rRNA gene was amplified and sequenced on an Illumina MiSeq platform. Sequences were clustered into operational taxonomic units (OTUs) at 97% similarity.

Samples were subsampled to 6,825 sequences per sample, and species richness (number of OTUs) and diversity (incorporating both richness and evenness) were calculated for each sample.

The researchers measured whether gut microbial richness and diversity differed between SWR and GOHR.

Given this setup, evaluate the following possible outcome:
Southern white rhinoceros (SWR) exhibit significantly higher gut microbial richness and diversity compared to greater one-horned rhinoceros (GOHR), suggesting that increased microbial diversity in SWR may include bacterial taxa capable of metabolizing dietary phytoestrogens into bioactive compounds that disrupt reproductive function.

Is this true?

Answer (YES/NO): NO